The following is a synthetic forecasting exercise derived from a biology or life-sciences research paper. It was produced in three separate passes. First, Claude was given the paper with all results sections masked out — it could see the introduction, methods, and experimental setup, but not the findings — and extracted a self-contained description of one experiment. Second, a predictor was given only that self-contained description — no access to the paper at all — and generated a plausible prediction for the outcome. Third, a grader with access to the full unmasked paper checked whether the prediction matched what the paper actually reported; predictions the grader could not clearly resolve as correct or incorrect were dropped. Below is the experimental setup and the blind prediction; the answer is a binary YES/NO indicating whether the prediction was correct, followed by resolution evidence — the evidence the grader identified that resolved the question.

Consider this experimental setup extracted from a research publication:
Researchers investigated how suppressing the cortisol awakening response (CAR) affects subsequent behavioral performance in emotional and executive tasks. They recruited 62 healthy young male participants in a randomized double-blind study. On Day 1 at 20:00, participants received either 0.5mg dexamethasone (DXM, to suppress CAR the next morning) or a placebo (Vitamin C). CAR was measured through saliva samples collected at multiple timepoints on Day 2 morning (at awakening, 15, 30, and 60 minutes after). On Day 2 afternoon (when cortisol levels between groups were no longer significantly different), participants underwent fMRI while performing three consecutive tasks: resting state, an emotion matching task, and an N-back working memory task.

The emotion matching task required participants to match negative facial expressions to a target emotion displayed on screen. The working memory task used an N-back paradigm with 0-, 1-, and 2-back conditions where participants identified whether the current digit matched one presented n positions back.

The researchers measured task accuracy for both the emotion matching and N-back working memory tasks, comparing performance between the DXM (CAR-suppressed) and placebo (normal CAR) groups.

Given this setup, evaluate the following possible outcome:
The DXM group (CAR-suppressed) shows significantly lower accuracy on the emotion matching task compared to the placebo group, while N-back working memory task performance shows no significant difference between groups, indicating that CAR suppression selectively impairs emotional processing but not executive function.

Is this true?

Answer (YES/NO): YES